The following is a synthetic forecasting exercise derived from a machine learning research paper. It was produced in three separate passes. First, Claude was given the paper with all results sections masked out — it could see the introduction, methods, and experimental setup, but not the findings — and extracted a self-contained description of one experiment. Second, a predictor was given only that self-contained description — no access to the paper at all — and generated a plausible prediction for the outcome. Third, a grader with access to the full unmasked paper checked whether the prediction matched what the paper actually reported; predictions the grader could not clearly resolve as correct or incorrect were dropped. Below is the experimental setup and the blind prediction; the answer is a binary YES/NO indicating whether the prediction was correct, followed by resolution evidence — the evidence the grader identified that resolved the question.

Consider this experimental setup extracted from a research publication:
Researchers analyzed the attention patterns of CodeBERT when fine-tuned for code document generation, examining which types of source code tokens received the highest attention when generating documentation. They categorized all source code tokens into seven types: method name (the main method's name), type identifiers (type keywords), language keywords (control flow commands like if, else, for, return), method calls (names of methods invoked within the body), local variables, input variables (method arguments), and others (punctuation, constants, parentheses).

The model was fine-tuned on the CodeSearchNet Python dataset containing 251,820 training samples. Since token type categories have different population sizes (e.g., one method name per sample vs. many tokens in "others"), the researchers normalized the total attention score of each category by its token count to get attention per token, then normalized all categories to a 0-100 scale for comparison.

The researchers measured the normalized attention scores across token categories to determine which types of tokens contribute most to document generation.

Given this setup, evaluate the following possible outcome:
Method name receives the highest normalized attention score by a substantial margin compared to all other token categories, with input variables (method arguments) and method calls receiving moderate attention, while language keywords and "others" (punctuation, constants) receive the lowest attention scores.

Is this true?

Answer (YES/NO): YES